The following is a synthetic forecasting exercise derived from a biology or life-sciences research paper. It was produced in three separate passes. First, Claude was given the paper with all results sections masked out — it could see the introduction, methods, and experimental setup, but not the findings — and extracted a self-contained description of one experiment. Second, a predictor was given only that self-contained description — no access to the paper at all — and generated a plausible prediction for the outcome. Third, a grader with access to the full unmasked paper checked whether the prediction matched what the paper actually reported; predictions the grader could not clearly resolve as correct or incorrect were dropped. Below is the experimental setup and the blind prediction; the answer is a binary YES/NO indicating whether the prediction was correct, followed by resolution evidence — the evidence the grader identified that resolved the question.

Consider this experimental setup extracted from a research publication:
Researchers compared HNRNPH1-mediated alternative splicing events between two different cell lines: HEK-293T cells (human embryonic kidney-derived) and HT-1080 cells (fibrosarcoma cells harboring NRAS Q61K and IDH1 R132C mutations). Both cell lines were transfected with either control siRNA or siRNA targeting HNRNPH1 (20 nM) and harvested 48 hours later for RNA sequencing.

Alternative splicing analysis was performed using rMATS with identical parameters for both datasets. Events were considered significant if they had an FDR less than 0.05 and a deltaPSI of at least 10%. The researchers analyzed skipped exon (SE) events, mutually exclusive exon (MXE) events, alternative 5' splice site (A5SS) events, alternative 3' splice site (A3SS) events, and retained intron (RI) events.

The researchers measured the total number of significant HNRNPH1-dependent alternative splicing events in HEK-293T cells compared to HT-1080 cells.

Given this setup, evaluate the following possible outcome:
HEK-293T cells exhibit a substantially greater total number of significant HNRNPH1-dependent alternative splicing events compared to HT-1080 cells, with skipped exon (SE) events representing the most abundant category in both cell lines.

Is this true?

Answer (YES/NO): YES